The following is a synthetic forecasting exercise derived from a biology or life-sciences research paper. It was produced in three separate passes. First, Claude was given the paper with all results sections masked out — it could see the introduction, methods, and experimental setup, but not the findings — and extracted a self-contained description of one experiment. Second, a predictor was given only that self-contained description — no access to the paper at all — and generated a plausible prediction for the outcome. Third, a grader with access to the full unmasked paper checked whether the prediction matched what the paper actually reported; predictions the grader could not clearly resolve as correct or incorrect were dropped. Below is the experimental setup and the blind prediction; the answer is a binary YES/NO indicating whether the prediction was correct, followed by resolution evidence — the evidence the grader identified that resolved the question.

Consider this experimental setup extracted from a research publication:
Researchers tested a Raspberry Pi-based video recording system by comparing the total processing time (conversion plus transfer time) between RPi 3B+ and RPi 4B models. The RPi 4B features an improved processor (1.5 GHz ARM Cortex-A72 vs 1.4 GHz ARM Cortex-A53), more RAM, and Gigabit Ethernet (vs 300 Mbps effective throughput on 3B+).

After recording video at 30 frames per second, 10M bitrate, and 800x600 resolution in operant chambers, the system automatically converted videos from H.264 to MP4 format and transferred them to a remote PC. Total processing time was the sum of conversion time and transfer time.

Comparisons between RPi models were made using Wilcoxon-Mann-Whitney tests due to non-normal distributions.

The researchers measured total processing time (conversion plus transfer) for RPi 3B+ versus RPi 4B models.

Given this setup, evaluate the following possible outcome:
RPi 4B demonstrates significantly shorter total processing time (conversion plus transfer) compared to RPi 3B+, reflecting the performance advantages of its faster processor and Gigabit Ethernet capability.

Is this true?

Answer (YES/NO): NO